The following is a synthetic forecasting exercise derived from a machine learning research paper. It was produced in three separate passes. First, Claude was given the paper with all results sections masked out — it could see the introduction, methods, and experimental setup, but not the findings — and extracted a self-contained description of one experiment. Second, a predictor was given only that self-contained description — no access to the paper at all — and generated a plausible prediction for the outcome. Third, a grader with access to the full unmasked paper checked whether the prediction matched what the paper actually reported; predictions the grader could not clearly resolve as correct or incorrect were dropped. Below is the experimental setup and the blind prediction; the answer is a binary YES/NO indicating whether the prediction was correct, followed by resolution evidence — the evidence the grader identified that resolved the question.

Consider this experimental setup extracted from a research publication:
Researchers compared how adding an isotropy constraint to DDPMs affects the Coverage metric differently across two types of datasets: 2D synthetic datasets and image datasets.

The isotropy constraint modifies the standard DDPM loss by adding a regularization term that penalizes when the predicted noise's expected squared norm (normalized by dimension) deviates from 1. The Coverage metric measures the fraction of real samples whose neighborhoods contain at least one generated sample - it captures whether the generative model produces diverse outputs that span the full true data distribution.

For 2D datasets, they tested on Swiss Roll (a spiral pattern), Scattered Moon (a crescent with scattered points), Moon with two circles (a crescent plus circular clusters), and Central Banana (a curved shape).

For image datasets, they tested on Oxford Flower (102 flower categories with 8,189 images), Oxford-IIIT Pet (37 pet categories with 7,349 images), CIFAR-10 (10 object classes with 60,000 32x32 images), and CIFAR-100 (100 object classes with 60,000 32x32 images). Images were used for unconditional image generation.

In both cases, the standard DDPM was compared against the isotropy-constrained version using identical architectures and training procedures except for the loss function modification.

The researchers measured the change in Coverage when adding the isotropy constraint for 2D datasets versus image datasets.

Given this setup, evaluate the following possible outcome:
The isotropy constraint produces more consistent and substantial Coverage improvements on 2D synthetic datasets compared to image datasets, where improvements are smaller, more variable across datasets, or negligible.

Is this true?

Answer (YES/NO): NO